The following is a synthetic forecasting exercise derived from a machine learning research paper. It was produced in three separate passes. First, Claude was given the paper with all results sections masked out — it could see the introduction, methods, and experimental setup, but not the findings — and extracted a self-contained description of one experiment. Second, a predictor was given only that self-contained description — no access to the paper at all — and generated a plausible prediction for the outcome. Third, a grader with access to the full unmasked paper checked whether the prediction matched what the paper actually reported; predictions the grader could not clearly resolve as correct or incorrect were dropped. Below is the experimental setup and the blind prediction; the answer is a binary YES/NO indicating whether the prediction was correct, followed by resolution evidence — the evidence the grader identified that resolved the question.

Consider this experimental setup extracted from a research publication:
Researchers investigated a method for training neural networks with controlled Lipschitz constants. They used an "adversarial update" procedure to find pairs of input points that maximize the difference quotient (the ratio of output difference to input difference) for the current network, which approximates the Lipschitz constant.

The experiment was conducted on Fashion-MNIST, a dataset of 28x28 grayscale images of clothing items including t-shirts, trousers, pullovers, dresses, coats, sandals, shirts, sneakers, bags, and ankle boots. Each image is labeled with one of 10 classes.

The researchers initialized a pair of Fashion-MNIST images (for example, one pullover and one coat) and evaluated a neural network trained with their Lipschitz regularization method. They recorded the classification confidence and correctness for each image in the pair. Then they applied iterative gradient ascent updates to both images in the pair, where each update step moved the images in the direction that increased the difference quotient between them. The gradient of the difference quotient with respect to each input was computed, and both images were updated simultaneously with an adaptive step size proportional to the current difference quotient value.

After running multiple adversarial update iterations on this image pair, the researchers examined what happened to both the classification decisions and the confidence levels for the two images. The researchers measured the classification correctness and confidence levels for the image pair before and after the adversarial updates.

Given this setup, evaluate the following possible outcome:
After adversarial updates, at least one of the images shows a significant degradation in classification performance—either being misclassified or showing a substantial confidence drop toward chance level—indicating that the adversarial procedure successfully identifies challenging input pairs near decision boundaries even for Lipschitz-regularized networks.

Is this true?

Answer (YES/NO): YES